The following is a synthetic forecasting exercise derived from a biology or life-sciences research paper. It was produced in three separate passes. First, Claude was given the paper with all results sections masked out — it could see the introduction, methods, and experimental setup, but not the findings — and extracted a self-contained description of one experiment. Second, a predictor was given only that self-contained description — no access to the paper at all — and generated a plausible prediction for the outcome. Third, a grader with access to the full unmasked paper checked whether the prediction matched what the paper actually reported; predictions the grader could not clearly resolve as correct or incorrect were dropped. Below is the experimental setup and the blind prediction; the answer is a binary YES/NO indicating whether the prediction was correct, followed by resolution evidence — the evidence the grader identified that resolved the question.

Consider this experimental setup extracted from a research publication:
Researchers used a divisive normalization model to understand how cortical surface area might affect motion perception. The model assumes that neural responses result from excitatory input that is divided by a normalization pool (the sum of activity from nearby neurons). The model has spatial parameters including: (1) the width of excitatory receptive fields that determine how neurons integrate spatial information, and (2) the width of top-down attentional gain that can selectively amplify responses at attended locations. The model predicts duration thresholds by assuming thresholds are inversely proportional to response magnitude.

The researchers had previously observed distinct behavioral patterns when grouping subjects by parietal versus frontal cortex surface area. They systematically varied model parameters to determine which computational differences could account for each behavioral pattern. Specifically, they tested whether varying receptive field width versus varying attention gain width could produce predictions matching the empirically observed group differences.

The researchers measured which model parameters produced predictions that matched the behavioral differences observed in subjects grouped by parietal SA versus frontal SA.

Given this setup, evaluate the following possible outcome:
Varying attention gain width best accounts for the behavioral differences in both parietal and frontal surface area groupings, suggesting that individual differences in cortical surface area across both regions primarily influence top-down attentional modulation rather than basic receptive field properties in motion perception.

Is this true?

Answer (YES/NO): NO